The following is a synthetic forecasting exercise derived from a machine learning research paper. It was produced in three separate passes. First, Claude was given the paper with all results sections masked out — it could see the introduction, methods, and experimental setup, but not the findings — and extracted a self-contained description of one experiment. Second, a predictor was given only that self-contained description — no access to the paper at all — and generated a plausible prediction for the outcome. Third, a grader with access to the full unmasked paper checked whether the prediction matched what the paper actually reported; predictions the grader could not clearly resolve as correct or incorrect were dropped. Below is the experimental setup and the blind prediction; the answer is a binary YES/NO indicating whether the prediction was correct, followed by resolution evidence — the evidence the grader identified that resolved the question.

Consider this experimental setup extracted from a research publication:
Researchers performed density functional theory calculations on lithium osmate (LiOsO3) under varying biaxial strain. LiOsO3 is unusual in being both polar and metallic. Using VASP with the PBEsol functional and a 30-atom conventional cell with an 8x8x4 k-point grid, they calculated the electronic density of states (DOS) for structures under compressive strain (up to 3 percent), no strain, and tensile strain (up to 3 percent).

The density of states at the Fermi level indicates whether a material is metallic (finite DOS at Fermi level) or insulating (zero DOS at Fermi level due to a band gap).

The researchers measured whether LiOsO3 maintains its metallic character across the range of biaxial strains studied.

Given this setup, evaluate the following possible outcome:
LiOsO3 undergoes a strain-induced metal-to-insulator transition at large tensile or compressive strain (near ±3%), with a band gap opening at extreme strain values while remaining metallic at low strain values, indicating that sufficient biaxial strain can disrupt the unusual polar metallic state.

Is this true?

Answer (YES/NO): NO